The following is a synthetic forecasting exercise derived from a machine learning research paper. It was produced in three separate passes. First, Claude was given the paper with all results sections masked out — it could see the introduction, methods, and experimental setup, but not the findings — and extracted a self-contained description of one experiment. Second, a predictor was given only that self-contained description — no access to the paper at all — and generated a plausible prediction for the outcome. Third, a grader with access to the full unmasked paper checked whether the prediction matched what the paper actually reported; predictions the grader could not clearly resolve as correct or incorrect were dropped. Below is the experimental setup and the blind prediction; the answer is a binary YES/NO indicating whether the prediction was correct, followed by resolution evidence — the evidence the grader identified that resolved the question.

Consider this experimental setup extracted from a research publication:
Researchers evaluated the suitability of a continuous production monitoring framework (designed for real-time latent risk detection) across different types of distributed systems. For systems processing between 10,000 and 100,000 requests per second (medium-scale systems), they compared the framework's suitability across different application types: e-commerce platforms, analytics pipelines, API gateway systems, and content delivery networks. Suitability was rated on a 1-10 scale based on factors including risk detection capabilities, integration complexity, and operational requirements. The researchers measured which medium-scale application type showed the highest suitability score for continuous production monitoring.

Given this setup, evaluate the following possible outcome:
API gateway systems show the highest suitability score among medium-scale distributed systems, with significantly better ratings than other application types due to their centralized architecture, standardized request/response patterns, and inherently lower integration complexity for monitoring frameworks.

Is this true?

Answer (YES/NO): NO